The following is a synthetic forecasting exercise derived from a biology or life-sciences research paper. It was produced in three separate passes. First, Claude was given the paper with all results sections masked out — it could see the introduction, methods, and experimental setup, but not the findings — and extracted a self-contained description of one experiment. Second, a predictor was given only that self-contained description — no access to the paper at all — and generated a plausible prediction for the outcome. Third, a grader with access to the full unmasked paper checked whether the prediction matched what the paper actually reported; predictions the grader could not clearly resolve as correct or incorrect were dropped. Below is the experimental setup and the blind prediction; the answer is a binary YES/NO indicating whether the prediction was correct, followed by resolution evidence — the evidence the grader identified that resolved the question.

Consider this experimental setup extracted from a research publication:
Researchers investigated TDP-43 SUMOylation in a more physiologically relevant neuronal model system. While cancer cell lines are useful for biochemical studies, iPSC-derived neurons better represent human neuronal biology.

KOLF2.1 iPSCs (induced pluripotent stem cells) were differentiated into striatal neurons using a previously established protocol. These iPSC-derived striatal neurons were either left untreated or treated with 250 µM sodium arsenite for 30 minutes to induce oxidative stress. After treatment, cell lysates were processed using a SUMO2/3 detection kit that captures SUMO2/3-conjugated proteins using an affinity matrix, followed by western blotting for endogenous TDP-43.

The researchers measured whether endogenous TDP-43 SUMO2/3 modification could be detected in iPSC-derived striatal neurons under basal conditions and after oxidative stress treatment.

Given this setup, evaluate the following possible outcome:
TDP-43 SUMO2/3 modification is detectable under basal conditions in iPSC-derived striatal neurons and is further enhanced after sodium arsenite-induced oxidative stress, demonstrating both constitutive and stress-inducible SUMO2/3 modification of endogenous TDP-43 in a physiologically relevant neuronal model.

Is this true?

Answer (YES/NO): NO